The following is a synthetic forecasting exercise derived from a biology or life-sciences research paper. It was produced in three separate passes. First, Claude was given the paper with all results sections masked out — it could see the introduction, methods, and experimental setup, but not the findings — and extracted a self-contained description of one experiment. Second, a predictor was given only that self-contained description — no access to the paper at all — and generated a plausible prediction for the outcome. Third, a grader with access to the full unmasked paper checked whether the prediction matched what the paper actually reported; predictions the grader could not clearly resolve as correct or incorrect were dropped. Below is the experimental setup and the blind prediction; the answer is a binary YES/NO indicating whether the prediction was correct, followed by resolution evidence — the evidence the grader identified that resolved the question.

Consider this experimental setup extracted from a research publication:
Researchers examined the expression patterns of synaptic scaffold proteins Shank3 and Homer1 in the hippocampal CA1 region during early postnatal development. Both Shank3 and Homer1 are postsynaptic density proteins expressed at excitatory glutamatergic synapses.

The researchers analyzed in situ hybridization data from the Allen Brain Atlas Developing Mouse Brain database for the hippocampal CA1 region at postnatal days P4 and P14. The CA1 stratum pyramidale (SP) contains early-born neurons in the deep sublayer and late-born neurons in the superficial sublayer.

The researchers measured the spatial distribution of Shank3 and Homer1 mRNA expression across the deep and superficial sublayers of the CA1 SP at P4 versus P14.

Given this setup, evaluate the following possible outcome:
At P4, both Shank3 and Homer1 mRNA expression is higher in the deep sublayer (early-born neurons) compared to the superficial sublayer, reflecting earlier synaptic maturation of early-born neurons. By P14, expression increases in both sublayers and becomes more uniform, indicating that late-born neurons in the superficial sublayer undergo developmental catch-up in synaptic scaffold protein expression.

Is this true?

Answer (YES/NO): YES